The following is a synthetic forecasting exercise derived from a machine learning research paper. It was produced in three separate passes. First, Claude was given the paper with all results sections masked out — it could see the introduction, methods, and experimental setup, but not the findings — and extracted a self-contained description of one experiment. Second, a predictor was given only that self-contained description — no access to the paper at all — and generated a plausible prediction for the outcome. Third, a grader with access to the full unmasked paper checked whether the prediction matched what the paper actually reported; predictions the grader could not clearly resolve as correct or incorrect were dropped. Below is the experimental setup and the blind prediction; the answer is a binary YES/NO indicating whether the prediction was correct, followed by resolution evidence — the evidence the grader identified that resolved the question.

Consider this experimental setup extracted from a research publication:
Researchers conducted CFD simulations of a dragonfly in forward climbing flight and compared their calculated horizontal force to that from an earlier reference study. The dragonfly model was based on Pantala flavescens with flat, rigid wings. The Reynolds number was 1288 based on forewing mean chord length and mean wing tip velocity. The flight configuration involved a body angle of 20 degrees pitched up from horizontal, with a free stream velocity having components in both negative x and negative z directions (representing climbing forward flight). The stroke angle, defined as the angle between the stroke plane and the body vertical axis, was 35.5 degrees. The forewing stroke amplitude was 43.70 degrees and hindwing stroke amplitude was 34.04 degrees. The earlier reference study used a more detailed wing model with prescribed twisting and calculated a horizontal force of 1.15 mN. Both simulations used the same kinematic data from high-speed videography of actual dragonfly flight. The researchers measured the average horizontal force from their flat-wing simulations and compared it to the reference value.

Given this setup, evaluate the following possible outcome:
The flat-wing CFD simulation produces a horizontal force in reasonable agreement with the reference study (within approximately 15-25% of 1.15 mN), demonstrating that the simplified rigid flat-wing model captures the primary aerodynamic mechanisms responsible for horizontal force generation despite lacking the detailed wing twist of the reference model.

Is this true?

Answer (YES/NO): NO